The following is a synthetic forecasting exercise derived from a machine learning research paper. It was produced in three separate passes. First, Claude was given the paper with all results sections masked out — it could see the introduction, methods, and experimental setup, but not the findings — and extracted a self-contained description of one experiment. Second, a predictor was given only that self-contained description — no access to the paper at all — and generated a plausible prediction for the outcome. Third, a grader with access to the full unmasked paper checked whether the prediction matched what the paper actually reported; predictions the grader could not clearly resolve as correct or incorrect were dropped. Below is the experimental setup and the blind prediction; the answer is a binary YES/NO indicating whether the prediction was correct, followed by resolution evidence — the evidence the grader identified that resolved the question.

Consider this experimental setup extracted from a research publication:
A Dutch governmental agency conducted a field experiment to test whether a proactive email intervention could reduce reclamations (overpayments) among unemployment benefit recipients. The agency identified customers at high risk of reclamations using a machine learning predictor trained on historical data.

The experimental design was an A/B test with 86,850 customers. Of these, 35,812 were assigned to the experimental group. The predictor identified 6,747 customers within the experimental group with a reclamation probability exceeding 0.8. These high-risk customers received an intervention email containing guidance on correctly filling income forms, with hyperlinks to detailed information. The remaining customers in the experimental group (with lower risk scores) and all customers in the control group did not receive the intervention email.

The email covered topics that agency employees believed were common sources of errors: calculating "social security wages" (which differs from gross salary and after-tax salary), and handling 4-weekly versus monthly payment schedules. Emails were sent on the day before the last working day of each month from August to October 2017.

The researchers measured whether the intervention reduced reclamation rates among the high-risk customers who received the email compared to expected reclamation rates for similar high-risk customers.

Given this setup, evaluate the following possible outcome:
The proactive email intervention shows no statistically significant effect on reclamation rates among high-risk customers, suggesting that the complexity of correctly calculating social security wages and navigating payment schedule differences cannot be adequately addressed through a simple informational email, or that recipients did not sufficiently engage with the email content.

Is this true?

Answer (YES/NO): YES